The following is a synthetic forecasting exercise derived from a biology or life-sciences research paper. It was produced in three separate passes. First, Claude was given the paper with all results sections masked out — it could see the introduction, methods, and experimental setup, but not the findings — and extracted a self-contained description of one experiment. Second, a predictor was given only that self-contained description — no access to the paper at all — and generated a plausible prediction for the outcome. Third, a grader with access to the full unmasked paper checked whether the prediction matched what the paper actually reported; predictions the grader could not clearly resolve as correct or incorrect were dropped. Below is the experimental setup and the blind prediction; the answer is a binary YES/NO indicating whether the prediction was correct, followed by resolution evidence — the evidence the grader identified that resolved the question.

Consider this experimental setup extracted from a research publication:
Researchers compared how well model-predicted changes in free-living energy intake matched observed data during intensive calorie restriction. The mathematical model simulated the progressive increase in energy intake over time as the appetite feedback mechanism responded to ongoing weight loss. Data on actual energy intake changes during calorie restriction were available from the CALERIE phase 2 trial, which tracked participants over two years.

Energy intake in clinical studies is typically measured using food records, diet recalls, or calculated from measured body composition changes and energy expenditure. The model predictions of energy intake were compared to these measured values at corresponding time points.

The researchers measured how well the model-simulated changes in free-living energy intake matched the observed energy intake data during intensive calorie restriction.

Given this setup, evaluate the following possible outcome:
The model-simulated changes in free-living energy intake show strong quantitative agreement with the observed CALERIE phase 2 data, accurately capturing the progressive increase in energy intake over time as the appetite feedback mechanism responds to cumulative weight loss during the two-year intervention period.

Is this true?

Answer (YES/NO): YES